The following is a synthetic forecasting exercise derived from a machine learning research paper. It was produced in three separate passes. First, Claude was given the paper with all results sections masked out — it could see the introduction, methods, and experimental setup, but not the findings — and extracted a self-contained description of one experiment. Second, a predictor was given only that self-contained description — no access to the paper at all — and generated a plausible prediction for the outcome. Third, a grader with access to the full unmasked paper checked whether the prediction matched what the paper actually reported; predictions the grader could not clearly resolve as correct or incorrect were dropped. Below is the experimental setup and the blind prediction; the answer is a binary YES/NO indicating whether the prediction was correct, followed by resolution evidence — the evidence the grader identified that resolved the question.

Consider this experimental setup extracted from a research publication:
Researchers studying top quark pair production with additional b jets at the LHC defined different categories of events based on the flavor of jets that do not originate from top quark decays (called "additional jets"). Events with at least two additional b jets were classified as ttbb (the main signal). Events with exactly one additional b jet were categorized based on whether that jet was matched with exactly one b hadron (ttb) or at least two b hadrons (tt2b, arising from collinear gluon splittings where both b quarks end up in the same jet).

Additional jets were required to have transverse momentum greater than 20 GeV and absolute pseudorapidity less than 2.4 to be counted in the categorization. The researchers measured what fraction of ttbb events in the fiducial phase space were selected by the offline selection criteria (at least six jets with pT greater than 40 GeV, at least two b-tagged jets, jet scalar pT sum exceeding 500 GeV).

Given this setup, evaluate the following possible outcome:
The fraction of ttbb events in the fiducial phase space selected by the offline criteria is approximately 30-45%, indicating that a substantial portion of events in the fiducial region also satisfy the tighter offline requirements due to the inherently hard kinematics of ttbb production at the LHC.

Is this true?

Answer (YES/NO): NO